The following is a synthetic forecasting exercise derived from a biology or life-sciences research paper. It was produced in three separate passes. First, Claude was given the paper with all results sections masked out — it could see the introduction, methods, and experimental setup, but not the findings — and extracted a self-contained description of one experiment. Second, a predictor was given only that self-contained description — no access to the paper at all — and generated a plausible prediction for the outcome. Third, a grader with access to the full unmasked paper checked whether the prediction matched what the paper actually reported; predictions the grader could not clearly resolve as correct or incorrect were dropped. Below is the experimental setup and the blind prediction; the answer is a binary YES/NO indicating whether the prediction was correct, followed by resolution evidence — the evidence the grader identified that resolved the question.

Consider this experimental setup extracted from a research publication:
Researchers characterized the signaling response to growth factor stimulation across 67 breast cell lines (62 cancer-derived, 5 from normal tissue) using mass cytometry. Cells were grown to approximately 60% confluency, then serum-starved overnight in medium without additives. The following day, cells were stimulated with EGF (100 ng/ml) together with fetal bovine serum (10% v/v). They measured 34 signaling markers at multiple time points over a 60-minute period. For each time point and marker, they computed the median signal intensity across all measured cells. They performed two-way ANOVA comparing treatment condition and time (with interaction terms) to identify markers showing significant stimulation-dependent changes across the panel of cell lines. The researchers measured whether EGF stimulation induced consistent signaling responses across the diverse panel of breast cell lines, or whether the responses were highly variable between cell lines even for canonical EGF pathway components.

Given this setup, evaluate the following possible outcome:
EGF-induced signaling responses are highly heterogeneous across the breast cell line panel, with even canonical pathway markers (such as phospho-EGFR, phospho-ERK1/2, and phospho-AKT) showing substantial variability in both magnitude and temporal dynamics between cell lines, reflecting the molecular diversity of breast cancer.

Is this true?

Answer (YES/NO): YES